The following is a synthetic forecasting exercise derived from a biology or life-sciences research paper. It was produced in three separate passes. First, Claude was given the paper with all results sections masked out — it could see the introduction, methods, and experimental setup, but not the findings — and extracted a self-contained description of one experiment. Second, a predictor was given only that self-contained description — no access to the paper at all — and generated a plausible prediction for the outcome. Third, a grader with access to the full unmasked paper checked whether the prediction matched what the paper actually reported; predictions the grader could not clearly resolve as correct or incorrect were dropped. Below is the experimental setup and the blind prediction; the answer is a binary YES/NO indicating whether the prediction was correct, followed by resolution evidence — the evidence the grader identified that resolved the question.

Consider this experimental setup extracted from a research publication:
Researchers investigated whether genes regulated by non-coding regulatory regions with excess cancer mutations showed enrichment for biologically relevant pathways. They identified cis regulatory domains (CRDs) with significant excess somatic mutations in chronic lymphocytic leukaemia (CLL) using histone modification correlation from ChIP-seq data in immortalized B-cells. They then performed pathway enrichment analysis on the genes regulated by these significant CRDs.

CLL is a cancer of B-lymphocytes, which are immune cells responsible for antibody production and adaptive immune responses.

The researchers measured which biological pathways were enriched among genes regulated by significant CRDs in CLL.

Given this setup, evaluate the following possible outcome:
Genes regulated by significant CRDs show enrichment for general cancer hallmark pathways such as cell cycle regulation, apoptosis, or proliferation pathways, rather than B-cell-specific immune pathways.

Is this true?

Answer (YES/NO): NO